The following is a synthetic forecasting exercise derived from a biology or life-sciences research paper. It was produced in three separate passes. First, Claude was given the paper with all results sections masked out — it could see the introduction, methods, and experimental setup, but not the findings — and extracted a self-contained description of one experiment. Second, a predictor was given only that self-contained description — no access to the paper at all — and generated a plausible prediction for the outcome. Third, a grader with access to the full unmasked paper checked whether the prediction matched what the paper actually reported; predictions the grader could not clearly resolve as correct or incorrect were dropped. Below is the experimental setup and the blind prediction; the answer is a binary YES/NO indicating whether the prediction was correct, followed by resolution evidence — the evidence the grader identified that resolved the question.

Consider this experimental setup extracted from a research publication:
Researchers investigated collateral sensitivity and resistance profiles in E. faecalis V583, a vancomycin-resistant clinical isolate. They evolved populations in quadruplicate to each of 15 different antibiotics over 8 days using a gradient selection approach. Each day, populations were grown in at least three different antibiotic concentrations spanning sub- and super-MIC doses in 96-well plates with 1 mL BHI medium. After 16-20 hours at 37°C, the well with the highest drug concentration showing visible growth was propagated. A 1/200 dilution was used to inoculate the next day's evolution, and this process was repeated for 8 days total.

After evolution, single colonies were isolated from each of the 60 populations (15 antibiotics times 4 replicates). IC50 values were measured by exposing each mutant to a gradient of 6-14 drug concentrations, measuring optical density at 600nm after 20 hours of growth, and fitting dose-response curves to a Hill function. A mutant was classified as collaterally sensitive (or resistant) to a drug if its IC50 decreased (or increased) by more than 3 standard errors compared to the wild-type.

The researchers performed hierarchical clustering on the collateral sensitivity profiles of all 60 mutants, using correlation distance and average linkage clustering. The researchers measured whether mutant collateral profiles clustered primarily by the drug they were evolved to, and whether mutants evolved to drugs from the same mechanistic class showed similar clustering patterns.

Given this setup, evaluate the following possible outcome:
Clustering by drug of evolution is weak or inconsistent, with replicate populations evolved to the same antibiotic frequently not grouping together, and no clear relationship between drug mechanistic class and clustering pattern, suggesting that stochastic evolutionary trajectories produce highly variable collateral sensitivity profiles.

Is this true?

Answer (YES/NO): NO